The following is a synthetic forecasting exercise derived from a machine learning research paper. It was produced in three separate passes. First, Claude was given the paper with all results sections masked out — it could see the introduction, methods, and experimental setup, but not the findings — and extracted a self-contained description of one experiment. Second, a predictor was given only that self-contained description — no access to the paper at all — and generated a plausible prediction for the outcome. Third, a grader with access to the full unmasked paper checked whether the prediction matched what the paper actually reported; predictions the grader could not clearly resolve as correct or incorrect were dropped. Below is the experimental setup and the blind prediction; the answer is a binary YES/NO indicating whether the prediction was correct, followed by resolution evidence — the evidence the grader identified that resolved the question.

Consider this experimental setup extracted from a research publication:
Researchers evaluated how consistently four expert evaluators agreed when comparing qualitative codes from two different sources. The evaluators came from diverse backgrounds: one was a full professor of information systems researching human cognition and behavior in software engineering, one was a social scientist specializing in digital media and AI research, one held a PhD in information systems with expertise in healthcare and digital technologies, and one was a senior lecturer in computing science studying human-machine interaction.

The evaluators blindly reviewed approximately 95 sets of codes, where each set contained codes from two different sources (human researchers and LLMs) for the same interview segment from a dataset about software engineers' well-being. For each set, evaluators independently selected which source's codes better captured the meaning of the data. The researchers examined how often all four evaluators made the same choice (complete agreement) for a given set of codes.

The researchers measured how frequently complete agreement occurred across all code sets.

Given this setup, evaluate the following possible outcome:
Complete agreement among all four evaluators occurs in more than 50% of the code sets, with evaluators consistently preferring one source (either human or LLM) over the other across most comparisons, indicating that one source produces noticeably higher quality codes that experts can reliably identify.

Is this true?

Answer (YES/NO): NO